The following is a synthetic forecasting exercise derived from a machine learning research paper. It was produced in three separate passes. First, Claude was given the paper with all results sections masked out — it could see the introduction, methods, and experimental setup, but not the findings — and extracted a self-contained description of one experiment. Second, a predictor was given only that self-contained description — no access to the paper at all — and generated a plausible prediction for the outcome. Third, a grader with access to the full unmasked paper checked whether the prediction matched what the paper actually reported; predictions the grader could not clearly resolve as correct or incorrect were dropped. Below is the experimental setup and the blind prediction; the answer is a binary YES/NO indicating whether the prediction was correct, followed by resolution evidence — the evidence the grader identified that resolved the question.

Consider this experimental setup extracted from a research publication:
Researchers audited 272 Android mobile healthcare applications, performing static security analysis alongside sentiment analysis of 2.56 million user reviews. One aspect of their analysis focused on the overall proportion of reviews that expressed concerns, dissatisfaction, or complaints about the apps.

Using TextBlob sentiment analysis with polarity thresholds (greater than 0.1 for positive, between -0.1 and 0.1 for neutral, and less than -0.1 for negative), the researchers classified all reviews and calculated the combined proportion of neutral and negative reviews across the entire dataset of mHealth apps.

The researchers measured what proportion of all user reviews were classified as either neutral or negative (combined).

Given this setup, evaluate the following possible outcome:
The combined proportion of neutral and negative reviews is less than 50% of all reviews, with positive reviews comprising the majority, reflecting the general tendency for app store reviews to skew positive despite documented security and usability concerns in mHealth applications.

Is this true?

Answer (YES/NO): YES